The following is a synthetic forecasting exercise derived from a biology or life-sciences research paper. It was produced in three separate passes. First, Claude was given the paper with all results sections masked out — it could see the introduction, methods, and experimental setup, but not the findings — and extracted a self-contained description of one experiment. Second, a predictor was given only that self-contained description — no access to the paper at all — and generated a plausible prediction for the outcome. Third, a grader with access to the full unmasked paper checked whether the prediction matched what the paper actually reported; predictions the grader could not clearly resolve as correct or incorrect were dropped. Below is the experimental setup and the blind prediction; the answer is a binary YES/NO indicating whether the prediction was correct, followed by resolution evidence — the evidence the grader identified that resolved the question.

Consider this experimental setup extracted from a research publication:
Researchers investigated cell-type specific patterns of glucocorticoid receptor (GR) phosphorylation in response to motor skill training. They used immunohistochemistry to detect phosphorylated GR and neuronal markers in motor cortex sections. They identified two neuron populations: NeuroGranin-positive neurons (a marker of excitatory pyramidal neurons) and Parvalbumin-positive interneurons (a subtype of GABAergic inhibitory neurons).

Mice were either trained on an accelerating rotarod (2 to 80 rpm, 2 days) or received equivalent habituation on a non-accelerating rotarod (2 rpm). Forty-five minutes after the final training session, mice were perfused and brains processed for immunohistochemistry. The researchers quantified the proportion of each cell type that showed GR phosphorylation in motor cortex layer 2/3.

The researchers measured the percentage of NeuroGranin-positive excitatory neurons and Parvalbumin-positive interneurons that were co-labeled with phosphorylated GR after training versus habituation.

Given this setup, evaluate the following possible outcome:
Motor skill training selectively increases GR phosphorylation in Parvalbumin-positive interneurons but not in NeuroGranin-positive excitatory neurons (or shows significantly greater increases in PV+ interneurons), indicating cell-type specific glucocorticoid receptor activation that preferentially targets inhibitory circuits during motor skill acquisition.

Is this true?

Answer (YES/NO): NO